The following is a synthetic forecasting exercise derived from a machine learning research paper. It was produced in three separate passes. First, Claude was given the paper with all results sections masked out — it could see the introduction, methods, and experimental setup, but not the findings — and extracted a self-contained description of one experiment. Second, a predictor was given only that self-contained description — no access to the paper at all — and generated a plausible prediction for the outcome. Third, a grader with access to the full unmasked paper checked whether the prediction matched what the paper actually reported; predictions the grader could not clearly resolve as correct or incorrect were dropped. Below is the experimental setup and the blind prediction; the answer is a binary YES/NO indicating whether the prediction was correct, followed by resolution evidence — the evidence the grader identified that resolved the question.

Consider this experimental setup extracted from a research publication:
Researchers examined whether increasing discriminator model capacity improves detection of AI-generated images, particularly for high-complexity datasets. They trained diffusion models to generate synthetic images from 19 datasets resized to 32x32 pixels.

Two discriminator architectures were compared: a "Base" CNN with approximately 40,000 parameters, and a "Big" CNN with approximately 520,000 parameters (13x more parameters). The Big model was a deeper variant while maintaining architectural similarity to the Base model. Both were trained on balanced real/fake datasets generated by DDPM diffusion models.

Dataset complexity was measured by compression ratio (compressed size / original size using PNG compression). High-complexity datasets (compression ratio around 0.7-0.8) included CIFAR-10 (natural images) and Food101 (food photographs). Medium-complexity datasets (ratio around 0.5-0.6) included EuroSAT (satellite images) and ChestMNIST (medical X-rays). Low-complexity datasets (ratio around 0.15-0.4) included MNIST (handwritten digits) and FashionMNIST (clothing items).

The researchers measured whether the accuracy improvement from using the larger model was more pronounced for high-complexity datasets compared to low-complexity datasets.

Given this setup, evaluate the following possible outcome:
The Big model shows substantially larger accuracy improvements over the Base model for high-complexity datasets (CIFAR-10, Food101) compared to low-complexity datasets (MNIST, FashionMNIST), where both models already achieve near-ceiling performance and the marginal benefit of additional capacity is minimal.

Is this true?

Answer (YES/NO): NO